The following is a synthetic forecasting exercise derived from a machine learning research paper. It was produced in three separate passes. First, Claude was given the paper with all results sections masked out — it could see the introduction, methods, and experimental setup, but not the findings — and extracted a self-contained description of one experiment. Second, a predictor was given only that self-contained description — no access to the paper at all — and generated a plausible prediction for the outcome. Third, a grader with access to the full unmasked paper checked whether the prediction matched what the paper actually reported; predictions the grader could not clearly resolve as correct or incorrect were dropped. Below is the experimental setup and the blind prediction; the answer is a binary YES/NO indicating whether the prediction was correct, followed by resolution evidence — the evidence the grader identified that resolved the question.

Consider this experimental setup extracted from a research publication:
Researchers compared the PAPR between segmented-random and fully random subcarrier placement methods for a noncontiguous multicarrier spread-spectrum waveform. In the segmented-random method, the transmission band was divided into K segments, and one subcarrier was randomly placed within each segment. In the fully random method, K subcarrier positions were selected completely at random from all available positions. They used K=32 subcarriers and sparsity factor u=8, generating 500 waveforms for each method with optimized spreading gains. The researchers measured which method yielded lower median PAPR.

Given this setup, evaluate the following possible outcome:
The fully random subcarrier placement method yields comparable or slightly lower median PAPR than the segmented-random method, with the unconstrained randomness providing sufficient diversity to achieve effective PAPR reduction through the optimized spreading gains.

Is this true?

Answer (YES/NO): NO